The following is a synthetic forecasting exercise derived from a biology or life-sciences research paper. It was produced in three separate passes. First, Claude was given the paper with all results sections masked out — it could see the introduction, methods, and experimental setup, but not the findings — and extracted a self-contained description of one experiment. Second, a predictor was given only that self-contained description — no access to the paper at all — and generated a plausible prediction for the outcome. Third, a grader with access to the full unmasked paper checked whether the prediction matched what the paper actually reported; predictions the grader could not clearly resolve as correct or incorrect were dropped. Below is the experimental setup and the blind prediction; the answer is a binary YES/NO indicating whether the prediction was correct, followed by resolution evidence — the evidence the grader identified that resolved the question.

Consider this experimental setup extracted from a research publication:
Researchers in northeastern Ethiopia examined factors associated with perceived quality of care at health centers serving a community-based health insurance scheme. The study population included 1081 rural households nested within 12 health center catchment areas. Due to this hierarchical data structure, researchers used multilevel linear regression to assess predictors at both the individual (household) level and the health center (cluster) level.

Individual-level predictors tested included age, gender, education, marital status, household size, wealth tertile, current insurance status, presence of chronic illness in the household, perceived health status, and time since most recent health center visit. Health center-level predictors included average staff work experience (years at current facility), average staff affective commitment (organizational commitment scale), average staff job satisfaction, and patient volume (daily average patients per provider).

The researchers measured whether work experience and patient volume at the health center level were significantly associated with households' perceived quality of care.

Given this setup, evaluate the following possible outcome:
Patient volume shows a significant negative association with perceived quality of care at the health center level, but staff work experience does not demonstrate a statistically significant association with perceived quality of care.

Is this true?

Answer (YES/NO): NO